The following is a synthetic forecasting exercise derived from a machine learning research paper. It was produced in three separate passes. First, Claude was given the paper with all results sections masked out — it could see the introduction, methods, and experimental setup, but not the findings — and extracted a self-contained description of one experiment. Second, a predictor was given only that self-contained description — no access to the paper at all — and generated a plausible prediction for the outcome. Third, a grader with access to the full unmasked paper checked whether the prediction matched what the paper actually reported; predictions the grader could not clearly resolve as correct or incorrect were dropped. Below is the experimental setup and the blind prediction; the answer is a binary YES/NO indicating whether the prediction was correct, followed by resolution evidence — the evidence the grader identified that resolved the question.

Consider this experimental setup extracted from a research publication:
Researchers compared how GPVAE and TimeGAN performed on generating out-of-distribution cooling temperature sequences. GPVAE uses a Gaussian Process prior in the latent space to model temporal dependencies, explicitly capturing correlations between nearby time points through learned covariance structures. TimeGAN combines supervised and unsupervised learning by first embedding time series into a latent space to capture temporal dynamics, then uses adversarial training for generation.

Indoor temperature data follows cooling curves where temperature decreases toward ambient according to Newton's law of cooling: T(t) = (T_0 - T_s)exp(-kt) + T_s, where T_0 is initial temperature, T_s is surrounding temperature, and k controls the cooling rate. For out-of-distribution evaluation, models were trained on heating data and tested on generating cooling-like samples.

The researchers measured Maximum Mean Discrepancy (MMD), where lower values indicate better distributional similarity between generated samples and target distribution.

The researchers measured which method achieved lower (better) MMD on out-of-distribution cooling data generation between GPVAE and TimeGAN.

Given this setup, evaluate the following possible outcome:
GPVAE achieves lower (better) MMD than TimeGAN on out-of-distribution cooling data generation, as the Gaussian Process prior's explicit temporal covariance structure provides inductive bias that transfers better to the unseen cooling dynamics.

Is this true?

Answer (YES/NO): YES